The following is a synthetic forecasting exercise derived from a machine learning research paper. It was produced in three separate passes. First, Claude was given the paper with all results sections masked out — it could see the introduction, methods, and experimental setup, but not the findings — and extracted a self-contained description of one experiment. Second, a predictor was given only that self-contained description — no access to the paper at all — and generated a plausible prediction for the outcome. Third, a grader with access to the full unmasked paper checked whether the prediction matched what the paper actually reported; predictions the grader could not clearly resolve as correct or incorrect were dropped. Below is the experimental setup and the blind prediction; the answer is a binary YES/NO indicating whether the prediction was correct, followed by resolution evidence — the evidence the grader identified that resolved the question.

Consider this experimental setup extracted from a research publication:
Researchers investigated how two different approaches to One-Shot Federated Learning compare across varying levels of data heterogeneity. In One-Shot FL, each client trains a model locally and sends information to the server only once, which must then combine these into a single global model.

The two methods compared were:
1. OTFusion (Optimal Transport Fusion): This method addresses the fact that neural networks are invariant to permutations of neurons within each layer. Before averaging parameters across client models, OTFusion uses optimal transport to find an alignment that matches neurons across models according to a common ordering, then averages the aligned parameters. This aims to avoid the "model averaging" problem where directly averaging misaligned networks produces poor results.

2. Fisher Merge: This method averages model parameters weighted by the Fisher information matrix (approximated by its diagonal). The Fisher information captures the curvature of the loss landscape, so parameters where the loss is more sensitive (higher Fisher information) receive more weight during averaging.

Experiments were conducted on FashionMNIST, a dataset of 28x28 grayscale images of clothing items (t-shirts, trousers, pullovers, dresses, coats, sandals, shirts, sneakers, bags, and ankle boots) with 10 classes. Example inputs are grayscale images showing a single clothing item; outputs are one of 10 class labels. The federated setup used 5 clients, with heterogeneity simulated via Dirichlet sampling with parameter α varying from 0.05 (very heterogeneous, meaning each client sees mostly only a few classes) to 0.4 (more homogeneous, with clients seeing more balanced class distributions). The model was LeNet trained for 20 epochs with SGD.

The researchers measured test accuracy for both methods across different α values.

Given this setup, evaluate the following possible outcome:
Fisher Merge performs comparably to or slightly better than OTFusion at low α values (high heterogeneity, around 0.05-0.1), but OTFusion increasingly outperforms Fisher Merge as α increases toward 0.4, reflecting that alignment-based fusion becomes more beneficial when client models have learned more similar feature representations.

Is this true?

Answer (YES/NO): NO